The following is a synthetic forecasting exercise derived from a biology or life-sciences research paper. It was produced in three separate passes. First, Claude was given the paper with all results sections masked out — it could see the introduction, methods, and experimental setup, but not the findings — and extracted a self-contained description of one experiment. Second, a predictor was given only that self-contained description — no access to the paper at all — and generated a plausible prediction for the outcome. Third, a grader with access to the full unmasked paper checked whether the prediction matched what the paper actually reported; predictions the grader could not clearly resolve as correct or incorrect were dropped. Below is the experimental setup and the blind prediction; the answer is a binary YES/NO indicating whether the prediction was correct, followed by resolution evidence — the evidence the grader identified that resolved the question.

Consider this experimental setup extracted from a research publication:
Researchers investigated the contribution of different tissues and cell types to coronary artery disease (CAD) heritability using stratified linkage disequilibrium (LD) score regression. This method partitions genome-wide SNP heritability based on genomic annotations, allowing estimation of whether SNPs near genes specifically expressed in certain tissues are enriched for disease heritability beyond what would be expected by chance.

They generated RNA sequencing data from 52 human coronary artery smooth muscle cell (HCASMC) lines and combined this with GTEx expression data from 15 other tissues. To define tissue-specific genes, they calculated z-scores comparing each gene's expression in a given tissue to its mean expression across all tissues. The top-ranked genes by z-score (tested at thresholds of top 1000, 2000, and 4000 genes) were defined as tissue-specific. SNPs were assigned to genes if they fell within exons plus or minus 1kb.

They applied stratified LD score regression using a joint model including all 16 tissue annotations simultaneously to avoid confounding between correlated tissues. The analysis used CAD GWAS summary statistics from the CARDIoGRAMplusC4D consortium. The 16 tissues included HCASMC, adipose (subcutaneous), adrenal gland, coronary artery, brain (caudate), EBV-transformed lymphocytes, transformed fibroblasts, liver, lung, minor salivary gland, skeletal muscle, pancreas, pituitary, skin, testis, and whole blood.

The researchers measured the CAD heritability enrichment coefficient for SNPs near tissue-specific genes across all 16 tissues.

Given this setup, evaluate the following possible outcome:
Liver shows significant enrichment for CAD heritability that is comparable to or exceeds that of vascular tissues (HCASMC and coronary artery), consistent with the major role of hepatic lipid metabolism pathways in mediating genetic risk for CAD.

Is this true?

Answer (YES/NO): NO